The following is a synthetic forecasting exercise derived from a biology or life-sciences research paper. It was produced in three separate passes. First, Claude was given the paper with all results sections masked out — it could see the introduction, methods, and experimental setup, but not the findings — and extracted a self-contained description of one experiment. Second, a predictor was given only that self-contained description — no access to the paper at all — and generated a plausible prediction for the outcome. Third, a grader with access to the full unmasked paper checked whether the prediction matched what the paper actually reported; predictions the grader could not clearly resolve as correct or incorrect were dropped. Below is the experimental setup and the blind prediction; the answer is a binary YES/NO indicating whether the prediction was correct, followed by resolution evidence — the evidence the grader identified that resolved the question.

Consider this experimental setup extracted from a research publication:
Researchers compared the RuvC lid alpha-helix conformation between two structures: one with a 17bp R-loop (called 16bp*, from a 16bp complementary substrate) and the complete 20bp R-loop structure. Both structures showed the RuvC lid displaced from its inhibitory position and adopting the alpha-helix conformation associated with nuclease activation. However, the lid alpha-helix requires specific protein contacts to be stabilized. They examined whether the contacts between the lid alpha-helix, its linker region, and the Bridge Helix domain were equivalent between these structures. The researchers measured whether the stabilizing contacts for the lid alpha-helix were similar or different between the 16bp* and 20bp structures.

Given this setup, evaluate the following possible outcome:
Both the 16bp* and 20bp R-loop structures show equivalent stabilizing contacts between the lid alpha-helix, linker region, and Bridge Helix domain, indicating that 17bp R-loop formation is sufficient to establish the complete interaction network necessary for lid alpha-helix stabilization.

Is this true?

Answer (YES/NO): NO